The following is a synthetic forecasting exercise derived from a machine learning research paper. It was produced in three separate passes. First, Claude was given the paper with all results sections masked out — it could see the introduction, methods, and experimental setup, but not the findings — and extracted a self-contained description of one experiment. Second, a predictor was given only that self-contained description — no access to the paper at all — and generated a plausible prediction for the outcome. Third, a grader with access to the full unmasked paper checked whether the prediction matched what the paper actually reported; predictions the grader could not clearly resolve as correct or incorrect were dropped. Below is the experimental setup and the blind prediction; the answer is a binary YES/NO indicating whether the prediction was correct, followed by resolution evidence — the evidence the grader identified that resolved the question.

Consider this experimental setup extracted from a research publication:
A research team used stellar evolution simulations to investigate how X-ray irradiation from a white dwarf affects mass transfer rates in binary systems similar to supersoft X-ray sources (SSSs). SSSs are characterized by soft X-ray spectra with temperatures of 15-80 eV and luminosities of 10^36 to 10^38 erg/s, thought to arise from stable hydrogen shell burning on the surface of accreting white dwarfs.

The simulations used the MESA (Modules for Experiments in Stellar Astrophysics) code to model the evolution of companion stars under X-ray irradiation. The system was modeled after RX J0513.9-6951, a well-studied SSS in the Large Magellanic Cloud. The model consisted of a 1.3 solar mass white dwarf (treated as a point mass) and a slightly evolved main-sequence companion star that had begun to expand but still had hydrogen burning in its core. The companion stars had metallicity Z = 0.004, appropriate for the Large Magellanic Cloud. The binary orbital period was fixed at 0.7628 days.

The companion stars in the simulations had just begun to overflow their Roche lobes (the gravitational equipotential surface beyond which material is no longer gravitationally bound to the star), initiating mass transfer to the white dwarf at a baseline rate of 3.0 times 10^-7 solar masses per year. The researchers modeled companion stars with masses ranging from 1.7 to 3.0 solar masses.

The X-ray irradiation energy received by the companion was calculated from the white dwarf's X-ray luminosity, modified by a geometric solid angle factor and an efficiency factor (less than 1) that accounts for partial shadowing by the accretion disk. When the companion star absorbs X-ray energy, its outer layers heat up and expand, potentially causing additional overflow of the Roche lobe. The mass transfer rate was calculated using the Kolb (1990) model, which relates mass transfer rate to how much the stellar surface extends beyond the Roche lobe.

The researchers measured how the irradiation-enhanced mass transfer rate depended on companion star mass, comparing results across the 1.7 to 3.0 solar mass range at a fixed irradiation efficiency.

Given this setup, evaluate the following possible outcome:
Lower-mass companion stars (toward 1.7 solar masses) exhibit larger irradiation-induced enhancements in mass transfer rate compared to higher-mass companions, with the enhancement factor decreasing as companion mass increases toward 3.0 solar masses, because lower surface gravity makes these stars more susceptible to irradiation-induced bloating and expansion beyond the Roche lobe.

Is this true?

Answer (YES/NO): NO